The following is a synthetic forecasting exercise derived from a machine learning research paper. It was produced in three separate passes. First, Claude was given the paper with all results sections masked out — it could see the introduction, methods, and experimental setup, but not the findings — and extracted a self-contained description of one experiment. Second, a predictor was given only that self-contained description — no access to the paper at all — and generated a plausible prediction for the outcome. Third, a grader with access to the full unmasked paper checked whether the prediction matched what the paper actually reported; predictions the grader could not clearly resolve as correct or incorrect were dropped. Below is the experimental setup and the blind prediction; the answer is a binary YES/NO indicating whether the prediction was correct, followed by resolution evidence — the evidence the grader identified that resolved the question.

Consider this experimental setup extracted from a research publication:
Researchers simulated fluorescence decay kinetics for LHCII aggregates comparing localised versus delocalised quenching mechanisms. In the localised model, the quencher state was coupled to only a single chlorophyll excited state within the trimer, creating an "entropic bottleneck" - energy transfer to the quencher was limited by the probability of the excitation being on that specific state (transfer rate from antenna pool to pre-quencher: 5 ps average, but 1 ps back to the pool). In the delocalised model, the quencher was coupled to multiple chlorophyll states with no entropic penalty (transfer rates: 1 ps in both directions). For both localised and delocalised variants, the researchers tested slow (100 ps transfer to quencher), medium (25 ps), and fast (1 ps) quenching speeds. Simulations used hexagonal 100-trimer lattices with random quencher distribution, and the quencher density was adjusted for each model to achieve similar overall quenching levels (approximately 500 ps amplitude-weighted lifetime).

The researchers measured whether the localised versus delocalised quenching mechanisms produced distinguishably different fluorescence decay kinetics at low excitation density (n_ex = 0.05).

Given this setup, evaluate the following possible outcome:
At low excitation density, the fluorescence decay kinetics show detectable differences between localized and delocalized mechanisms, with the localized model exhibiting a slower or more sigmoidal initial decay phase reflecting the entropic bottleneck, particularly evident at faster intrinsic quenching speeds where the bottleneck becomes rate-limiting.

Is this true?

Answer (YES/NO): NO